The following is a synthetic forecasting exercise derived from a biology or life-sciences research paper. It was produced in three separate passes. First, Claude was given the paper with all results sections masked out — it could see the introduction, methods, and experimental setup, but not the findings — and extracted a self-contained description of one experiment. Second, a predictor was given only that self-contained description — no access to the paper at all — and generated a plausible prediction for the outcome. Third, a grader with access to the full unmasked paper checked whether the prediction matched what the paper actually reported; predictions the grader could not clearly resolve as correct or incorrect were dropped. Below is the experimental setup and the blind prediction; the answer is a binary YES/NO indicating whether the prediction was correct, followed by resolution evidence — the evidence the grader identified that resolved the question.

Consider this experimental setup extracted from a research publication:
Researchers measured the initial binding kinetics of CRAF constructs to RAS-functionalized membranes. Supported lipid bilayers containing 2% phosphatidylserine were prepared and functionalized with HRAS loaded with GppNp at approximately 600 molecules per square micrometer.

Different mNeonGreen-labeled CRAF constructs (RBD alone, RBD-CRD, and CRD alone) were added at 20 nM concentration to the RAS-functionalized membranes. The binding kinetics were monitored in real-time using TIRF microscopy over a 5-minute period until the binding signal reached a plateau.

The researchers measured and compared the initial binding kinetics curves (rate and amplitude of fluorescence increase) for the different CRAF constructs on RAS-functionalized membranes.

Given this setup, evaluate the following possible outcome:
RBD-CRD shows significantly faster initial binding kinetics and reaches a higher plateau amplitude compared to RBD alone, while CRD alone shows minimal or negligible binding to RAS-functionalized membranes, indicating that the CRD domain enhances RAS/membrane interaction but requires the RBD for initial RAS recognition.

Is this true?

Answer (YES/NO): NO